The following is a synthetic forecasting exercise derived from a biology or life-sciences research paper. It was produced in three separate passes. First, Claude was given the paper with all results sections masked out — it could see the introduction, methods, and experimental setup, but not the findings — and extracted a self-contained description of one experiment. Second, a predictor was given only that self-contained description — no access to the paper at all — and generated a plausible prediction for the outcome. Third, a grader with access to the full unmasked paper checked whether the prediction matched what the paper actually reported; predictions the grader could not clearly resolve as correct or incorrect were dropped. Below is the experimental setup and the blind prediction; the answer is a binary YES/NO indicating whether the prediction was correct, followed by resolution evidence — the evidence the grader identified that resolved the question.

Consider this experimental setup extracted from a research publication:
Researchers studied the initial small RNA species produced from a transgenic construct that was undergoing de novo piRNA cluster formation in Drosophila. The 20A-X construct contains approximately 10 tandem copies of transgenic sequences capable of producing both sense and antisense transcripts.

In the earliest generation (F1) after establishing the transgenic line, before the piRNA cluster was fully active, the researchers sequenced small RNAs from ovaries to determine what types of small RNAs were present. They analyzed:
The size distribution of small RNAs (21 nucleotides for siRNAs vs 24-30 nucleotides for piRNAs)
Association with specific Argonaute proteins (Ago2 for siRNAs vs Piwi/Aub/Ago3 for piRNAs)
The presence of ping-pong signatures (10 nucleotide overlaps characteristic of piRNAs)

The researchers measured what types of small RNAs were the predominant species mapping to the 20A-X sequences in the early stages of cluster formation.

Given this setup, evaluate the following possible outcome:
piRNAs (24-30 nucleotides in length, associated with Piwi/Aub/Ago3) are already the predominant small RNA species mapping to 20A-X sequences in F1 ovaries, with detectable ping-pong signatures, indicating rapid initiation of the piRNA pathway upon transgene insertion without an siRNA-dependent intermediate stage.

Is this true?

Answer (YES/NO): NO